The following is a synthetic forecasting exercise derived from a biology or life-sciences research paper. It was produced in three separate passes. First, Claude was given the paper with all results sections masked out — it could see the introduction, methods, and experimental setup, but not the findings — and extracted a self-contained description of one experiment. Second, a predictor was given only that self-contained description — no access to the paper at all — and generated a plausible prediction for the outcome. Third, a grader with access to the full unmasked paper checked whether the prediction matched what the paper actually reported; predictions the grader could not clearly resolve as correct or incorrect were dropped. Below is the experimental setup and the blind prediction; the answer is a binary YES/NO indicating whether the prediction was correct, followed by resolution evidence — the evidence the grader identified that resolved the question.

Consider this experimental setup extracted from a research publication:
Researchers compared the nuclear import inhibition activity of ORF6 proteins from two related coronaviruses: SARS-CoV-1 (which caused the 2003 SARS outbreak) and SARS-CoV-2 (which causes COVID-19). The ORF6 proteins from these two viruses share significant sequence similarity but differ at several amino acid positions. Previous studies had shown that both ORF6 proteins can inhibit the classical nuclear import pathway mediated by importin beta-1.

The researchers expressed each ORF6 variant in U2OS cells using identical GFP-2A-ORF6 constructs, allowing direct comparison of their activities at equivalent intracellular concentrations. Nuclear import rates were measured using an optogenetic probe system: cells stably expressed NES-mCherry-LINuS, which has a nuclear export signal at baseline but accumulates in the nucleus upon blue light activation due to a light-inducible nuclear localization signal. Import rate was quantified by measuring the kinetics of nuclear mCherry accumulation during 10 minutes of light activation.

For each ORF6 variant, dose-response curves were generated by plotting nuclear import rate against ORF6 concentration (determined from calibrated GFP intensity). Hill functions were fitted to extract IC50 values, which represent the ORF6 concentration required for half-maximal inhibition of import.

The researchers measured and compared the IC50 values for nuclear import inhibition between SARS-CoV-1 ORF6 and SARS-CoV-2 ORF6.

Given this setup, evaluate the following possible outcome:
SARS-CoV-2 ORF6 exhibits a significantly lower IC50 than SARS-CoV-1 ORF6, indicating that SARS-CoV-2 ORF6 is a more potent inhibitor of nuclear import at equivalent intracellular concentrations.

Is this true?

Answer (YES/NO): YES